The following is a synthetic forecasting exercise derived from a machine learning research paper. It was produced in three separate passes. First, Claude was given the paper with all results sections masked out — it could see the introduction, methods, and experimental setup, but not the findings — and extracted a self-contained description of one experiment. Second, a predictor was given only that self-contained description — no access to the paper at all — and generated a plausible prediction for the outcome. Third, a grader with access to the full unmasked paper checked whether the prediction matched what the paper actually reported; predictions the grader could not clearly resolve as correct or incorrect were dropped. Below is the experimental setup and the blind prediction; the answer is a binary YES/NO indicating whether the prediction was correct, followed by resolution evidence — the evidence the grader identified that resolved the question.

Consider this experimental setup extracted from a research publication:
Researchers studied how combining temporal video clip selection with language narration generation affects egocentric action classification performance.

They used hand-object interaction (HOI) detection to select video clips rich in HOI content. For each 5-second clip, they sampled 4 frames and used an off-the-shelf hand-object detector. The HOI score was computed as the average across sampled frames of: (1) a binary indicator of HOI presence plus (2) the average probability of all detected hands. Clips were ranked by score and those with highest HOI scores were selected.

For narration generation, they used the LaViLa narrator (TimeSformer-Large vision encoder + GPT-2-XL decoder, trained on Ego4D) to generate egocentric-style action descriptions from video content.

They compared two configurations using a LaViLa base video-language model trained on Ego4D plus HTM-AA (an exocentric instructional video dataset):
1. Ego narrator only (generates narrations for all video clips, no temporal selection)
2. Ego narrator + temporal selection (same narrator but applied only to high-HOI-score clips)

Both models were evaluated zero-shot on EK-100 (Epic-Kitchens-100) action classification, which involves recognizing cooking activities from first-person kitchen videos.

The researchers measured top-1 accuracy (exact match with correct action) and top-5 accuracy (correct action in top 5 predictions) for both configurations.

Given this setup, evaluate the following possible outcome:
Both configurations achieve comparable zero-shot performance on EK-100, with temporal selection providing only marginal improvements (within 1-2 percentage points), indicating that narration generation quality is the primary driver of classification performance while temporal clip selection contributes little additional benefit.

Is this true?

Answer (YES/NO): NO